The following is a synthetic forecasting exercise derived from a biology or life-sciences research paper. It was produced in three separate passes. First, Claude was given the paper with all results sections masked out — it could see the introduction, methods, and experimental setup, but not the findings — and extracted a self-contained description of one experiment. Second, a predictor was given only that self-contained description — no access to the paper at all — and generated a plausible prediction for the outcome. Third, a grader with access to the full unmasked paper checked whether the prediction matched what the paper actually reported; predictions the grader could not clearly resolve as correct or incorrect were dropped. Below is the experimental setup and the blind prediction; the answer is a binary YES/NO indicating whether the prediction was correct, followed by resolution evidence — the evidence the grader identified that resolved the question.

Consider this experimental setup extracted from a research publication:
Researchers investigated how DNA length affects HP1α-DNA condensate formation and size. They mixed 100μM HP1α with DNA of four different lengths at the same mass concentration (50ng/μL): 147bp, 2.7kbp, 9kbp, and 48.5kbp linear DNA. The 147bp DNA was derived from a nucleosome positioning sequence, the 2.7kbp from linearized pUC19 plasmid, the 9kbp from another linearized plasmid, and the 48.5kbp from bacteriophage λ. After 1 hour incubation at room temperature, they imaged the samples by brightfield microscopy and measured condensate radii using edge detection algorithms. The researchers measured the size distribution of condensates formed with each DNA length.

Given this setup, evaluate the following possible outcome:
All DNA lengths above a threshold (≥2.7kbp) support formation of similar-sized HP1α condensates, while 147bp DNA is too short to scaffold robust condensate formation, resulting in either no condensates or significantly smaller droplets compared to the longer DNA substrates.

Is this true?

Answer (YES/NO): NO